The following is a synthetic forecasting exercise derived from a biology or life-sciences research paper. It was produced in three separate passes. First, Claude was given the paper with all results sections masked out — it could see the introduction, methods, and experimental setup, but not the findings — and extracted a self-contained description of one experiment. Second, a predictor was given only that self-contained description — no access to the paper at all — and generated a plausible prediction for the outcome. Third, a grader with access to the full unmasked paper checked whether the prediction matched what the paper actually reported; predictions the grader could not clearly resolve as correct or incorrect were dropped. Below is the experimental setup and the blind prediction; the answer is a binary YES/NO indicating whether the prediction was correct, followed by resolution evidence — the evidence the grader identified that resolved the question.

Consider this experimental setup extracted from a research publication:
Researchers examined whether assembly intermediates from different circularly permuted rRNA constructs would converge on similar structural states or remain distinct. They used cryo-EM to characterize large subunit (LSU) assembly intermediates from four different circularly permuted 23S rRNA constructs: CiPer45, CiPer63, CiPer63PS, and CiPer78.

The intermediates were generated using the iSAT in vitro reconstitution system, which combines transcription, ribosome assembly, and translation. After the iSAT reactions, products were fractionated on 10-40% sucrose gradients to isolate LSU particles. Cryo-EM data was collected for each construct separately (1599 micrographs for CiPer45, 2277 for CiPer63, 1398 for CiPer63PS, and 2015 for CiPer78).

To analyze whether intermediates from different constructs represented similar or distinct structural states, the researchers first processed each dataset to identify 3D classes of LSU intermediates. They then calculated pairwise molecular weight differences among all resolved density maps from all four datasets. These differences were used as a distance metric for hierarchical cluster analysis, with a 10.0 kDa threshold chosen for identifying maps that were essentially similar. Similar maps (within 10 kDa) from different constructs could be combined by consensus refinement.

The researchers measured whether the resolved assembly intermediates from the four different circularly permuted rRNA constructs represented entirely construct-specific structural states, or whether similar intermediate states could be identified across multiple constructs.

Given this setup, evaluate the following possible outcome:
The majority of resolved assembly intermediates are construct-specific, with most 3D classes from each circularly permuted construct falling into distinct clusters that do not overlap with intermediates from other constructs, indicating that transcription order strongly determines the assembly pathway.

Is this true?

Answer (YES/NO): NO